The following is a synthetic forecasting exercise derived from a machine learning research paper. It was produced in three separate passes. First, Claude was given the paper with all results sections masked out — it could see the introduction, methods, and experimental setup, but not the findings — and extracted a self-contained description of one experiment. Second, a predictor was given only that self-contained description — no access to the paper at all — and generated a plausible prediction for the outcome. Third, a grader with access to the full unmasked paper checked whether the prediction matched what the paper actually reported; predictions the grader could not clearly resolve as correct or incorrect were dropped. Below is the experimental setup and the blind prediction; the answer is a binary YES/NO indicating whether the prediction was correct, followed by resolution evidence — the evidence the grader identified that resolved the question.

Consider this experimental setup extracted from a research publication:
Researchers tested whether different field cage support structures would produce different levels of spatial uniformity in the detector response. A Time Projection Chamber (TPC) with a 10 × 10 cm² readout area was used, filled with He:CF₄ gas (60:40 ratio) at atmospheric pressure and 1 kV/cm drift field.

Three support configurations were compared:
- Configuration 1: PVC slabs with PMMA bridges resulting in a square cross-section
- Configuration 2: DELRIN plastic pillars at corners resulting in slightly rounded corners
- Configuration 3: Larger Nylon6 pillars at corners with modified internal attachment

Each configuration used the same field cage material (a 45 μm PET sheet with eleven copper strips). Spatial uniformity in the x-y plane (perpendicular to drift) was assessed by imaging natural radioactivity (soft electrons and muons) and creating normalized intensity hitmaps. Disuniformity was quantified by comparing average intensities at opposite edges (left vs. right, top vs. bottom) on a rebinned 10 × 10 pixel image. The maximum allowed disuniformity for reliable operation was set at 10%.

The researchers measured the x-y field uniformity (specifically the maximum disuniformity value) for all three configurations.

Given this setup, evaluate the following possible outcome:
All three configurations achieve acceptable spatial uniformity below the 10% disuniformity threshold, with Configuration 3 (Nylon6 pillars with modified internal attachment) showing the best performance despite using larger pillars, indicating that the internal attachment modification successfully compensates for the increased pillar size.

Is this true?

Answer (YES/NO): NO